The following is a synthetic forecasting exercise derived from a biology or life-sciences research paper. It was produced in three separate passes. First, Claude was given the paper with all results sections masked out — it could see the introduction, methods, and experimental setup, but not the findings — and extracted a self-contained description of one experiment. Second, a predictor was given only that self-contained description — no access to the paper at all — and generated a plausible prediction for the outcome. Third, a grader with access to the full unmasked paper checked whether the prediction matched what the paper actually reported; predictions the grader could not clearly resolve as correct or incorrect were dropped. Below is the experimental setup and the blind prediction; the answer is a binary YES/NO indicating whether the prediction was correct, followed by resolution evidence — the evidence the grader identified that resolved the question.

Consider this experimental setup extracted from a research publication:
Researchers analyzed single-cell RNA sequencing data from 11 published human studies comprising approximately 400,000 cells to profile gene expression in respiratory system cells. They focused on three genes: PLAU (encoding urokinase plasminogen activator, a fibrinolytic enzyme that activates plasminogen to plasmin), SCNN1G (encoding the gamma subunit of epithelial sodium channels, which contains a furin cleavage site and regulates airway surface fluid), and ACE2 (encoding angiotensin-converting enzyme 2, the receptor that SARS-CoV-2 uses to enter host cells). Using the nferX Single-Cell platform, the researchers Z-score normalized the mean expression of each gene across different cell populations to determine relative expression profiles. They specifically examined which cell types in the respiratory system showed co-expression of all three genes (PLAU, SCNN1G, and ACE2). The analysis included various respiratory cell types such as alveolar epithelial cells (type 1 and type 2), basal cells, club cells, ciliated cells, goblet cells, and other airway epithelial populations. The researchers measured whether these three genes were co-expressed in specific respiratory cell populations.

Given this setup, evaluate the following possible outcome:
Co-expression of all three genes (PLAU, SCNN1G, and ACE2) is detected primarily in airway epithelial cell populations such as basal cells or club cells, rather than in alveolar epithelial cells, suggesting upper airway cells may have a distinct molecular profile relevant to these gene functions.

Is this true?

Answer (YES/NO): NO